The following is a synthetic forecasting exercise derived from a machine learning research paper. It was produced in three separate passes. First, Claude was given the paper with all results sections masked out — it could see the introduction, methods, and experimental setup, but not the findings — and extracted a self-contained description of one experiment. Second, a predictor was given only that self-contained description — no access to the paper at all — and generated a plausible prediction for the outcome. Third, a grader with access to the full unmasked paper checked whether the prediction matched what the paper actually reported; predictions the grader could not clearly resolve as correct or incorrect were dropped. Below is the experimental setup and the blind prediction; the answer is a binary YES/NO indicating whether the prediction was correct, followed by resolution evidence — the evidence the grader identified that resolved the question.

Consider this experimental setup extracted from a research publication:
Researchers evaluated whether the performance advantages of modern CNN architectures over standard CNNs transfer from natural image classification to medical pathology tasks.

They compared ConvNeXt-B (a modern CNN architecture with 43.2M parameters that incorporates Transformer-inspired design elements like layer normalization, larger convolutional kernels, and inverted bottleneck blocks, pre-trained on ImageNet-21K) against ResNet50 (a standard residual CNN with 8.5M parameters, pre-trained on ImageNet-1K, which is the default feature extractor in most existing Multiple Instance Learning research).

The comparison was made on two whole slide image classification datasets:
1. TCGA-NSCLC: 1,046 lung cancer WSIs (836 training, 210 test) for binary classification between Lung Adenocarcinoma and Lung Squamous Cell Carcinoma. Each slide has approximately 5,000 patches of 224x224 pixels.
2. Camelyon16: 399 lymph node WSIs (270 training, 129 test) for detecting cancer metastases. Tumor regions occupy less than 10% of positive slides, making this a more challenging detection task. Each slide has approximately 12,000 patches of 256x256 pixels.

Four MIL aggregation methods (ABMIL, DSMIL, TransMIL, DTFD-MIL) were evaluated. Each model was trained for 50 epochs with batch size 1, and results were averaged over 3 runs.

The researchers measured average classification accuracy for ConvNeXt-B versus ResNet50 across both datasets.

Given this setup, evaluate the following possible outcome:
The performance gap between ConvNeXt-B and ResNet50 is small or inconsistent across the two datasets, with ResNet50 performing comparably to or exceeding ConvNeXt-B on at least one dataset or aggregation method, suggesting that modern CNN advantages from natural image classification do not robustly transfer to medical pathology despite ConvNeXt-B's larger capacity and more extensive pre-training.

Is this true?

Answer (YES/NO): YES